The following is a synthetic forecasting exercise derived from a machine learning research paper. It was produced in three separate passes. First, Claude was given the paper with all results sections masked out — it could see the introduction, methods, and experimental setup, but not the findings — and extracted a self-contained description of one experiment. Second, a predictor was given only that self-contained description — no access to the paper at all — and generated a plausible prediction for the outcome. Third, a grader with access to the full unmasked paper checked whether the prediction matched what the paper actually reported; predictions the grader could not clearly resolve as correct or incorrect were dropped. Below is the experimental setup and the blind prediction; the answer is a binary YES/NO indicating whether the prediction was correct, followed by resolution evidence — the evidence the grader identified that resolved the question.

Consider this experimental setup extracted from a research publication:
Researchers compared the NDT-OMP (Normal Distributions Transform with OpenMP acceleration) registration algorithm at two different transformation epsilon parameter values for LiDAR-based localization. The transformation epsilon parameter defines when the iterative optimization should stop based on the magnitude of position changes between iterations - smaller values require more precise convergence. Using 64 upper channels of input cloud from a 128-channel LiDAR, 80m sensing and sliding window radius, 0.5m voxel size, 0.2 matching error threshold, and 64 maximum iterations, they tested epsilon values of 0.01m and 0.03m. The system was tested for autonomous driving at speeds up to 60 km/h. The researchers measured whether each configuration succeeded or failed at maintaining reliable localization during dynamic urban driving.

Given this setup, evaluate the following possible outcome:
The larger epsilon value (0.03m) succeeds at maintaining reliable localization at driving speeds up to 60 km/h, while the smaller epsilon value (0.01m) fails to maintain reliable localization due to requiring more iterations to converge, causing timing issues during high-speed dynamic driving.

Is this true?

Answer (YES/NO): YES